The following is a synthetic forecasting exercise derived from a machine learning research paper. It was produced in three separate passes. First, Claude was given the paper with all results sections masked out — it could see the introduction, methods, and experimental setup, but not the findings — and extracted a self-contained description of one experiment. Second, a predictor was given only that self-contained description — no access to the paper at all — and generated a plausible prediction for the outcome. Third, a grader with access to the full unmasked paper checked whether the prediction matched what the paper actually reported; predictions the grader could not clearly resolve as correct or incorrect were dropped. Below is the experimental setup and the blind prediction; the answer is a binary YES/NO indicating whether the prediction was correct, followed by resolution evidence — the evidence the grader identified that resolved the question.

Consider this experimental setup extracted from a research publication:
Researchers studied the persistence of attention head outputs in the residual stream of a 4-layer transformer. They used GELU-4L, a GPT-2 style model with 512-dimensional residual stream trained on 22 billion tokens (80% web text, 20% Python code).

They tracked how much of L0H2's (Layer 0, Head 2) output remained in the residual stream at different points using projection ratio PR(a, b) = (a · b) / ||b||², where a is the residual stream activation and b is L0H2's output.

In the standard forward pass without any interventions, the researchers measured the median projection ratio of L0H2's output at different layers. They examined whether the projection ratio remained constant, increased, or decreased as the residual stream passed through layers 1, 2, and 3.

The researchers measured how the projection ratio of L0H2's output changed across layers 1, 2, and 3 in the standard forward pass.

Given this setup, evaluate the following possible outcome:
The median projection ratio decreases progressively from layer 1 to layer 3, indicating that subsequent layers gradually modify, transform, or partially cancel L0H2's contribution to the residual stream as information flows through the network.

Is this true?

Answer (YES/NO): NO